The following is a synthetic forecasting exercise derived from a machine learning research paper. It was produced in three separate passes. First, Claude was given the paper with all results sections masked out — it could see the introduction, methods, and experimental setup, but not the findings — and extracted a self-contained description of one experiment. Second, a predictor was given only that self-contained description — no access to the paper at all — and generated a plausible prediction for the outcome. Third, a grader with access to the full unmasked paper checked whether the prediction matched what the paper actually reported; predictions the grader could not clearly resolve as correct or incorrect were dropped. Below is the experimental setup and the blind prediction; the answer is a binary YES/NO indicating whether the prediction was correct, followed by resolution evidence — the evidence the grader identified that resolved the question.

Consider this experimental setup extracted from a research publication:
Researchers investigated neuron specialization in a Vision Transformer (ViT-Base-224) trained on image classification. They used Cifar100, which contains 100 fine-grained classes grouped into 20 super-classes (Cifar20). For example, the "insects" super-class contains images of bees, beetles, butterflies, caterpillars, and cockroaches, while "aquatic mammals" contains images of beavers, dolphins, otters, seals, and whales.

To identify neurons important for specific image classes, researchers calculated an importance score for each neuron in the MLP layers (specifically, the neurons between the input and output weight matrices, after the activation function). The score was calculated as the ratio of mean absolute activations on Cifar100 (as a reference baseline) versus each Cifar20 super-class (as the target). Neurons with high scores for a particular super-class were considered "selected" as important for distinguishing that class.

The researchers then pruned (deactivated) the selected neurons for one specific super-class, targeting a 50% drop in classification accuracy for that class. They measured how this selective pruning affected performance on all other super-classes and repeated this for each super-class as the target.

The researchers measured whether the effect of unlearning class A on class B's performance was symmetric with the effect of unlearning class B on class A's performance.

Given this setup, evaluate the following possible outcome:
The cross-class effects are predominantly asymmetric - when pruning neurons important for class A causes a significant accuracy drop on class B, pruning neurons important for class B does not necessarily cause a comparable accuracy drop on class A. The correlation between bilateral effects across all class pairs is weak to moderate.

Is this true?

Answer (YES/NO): YES